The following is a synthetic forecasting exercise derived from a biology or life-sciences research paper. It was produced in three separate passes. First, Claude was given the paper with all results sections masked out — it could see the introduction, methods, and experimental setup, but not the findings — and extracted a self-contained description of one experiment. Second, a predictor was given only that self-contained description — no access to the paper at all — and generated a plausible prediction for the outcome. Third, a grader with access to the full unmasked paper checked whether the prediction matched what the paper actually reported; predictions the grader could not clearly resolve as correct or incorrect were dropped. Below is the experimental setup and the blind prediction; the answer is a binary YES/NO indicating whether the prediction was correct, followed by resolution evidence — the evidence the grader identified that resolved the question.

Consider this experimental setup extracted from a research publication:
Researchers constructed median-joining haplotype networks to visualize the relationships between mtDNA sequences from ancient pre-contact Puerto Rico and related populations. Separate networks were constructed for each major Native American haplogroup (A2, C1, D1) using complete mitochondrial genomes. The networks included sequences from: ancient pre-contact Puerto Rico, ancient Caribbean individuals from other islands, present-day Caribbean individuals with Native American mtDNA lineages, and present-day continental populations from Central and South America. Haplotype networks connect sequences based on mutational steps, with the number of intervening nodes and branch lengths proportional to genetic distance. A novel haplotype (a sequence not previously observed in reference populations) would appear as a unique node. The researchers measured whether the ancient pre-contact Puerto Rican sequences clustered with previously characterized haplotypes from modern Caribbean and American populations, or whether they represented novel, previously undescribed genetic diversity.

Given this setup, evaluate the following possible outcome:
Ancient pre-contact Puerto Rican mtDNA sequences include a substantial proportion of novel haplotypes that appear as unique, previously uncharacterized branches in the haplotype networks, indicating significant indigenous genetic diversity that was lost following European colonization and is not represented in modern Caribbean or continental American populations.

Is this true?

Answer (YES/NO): YES